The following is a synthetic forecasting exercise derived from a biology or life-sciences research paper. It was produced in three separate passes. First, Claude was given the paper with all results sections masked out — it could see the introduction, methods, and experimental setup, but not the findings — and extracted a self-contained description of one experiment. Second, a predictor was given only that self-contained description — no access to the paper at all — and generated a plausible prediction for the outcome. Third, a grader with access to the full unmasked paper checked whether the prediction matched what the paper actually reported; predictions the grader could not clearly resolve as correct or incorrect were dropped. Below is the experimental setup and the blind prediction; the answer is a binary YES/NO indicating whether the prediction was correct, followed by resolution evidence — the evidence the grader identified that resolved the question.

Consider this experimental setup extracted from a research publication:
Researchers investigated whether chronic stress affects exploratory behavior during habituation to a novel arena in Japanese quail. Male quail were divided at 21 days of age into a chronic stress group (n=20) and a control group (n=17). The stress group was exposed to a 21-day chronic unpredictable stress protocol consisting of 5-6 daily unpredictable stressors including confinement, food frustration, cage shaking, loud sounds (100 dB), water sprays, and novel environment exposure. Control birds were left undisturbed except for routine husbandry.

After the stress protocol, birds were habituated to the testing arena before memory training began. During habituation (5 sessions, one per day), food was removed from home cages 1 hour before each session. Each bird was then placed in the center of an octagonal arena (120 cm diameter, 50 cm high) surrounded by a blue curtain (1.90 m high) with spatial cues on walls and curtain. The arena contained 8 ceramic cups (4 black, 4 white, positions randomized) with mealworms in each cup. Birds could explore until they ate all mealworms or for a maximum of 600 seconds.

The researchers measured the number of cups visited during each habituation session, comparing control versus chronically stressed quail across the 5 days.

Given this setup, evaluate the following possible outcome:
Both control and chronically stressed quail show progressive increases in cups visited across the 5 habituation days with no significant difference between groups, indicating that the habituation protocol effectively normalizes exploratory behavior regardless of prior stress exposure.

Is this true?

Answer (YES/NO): YES